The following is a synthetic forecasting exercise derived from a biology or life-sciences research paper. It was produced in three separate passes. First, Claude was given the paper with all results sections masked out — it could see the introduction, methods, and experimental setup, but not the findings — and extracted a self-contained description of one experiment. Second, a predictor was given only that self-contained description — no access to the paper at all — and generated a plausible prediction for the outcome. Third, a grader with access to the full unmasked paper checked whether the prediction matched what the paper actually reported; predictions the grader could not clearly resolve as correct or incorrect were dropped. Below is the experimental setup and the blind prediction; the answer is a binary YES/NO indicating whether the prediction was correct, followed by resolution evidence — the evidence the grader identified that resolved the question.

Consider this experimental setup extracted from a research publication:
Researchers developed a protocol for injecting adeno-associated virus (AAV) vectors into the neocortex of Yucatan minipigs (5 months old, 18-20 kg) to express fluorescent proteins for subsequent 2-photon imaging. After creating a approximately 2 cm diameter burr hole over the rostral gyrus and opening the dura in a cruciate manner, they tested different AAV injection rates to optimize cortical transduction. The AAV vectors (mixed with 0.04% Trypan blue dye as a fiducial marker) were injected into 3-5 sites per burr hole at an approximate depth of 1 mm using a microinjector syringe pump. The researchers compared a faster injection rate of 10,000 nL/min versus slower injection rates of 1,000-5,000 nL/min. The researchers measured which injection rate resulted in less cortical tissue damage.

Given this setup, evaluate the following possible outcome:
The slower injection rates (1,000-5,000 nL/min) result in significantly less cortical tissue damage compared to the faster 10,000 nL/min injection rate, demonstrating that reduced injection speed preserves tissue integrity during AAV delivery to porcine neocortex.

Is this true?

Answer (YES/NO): NO